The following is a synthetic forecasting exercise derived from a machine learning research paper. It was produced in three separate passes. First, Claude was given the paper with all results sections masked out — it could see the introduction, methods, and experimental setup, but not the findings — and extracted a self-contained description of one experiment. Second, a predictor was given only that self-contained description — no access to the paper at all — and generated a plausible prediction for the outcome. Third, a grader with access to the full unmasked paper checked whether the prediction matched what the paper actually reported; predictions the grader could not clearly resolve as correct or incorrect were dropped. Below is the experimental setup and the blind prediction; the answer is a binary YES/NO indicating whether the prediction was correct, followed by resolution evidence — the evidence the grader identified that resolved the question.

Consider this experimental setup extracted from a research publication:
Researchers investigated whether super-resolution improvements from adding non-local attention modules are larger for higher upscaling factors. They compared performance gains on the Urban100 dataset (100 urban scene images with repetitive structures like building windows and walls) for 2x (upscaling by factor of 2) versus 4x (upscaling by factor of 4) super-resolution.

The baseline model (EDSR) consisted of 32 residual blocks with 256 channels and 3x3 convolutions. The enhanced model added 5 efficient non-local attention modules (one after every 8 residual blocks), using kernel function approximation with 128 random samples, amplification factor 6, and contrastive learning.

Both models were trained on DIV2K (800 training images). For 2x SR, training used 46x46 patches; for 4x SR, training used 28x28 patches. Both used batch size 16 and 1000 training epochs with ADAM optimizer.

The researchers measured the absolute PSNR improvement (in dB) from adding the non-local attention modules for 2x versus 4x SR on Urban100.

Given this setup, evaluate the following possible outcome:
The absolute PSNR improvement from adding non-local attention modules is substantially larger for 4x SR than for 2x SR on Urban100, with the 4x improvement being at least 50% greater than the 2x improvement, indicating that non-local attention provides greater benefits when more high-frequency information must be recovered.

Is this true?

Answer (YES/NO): NO